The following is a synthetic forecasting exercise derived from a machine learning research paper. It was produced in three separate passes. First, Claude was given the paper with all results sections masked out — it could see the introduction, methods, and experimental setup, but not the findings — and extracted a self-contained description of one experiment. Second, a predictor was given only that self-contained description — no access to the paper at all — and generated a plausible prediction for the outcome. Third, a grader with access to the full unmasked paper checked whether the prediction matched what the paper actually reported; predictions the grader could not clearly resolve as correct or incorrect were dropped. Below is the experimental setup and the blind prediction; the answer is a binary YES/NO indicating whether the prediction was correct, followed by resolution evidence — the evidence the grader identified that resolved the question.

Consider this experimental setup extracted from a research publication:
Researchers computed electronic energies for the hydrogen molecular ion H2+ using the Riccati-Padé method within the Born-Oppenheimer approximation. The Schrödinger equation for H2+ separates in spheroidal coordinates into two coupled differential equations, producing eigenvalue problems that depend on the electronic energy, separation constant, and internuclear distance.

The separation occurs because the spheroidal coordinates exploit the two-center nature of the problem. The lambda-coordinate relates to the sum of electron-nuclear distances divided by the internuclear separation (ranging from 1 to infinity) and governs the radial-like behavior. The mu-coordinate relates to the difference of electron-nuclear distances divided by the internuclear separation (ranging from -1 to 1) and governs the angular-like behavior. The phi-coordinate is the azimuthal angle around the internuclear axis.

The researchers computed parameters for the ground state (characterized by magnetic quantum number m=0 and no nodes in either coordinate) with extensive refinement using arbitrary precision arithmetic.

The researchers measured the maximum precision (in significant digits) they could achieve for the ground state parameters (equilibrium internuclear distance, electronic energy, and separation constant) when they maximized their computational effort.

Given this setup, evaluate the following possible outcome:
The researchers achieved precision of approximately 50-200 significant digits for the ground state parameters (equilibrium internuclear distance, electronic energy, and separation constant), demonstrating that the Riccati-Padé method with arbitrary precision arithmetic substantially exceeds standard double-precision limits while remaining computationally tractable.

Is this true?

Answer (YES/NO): YES